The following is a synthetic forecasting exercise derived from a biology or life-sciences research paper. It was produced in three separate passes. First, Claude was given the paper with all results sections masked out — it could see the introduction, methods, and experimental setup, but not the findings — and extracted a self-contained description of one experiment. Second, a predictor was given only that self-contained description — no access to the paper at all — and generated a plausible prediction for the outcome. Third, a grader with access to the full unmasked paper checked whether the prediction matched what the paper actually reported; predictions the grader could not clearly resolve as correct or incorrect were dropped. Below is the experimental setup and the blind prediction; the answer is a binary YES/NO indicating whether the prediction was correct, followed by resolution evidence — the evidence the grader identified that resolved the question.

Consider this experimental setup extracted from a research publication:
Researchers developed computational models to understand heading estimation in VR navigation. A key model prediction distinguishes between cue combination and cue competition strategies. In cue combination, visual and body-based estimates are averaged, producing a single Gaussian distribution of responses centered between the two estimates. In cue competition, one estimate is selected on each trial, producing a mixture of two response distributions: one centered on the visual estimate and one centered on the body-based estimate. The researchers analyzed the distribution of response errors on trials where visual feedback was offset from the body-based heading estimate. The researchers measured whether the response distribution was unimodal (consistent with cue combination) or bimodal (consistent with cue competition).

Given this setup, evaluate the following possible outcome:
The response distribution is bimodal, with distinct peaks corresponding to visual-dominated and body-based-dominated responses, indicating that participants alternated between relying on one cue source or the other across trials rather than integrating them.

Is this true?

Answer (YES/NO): NO